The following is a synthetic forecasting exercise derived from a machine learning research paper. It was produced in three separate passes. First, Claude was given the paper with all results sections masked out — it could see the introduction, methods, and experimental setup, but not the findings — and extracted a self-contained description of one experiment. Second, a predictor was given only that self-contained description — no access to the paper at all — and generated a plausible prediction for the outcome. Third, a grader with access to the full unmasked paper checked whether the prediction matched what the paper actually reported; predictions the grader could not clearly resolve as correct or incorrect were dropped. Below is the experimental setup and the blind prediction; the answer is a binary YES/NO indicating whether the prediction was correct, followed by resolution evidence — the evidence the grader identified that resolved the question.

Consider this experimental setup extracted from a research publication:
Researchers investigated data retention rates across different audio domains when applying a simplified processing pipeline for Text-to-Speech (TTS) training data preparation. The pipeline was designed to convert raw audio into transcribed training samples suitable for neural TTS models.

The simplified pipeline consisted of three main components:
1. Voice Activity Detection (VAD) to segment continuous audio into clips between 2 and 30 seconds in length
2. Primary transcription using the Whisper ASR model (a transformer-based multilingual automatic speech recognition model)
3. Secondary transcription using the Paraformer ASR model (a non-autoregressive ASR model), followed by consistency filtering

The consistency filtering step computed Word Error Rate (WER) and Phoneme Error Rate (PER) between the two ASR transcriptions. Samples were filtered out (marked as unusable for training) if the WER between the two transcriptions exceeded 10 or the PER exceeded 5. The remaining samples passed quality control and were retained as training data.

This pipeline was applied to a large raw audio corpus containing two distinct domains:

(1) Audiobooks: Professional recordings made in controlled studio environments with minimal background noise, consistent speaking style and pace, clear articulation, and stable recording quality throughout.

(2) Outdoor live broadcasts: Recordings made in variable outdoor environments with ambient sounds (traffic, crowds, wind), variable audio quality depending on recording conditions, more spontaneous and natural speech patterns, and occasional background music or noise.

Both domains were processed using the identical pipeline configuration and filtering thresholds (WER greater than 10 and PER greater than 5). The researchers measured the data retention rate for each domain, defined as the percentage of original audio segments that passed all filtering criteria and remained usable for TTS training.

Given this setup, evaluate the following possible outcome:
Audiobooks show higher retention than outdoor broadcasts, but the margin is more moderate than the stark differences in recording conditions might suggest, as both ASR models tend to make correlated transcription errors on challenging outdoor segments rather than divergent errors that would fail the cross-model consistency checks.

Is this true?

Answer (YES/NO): NO